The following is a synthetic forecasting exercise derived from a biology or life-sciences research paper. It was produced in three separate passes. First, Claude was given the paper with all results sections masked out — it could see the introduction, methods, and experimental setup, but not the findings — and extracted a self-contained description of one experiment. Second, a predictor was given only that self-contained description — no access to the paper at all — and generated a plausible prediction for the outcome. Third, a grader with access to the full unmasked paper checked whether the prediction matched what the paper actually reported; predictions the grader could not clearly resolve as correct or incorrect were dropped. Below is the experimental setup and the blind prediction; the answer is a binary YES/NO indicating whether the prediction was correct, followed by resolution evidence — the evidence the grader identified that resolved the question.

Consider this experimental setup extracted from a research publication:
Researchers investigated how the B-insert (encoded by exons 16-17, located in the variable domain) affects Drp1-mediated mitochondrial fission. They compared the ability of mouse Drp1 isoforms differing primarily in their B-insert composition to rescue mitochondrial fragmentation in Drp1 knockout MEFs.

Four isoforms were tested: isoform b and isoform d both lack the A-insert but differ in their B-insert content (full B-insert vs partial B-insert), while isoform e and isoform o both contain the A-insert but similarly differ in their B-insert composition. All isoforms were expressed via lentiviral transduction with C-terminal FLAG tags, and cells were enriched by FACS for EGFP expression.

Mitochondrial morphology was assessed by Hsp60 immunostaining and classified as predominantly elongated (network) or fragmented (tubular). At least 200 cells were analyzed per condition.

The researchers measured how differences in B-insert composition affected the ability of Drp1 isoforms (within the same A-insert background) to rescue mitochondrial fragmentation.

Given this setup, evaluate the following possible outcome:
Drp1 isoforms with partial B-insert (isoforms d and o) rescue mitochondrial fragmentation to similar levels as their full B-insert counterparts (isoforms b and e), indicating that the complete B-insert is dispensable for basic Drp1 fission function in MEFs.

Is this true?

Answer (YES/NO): NO